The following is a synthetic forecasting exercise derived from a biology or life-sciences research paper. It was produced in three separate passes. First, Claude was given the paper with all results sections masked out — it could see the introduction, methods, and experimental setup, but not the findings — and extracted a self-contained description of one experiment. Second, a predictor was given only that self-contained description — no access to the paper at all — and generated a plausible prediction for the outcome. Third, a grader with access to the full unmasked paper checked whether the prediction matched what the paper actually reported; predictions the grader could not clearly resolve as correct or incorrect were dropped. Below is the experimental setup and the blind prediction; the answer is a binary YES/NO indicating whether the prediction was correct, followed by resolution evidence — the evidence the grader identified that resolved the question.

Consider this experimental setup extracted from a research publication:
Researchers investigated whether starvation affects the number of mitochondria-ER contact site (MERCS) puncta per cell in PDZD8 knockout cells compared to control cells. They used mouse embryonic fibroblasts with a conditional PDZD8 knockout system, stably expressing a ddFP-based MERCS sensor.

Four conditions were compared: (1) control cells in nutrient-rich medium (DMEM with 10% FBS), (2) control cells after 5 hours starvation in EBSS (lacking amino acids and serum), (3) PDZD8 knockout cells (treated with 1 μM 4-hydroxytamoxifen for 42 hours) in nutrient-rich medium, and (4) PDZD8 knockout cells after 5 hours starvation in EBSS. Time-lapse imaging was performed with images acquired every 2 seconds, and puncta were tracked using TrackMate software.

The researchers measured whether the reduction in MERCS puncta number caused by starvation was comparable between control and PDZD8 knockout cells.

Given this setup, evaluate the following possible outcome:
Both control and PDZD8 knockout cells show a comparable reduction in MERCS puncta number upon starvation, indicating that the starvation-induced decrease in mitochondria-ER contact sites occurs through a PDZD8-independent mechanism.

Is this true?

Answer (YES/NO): NO